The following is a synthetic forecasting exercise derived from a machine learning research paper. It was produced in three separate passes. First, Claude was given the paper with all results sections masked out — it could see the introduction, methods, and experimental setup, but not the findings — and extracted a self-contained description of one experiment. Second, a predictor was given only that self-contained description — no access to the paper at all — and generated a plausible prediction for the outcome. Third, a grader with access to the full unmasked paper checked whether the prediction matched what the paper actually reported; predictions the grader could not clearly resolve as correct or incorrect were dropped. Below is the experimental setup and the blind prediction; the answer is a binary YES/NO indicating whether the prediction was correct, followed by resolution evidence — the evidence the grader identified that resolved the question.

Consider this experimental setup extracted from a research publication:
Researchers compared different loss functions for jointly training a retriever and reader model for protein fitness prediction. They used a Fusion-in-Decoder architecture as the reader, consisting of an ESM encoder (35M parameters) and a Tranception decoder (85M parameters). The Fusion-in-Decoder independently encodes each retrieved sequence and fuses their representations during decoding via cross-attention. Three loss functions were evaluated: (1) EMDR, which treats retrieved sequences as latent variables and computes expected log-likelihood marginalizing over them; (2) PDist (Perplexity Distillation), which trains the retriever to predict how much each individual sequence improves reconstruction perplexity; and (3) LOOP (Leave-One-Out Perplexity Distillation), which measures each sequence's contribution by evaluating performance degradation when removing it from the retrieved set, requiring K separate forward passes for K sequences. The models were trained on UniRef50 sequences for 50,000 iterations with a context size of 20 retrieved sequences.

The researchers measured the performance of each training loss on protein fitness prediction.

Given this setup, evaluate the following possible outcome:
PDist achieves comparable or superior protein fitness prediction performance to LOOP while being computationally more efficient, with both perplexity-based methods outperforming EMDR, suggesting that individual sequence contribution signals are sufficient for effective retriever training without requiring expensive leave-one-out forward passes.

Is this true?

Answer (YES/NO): NO